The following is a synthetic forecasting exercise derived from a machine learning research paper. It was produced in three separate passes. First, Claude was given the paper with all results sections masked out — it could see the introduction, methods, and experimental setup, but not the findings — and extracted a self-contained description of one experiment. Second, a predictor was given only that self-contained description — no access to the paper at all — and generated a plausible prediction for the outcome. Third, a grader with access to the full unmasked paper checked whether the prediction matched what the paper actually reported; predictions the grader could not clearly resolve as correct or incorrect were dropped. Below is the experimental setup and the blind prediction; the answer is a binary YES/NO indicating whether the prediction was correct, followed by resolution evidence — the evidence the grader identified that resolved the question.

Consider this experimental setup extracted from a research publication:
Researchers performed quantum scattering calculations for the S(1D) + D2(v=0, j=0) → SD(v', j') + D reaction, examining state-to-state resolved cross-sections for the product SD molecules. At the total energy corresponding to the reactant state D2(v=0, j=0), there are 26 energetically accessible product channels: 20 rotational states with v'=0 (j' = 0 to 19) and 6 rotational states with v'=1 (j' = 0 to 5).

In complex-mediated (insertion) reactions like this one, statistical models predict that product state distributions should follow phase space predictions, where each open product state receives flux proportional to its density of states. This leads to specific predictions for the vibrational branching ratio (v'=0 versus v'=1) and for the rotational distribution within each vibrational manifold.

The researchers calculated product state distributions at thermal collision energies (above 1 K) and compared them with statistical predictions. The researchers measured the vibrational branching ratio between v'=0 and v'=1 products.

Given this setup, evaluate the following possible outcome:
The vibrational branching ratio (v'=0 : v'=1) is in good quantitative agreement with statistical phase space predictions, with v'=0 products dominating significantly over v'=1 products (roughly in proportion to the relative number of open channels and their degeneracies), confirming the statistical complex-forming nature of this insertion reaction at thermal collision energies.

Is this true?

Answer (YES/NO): YES